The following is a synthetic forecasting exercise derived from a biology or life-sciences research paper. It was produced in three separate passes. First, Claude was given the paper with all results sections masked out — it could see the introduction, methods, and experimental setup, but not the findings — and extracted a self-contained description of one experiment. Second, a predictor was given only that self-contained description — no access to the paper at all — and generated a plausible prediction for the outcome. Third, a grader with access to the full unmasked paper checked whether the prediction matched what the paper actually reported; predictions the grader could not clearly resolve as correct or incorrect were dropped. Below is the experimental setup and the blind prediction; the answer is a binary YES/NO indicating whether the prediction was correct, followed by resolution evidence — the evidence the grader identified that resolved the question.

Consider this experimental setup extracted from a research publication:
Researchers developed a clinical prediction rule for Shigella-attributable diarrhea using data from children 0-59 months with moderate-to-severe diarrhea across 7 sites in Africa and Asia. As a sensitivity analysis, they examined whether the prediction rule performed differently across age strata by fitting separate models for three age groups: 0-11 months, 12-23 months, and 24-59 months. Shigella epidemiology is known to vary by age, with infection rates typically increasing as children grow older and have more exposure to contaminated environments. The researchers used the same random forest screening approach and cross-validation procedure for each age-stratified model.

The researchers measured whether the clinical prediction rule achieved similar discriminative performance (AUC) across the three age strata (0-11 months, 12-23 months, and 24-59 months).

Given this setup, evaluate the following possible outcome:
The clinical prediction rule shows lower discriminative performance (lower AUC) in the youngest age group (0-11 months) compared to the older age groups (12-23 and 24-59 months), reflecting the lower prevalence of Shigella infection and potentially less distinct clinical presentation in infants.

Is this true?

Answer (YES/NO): NO